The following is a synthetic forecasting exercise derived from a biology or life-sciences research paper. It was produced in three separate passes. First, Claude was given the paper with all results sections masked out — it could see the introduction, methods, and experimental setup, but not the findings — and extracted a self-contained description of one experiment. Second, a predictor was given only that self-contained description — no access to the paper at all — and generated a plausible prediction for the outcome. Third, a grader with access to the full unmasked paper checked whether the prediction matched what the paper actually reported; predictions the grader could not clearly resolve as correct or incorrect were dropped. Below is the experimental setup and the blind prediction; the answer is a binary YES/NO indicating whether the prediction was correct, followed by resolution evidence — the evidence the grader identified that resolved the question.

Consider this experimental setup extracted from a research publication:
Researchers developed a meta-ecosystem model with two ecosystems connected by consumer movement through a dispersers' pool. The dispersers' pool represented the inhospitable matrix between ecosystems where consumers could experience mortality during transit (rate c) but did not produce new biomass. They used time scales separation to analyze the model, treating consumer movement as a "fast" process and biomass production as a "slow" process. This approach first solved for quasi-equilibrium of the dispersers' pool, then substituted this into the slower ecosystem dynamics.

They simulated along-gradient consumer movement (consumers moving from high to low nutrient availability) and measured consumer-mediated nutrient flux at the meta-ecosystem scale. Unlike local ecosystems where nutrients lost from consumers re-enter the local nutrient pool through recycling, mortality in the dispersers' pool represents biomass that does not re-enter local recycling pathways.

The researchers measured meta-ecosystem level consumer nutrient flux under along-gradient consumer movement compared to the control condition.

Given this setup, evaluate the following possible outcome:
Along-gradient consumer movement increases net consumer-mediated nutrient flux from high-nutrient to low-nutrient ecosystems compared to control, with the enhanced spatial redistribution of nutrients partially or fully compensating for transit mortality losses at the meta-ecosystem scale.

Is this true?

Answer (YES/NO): NO